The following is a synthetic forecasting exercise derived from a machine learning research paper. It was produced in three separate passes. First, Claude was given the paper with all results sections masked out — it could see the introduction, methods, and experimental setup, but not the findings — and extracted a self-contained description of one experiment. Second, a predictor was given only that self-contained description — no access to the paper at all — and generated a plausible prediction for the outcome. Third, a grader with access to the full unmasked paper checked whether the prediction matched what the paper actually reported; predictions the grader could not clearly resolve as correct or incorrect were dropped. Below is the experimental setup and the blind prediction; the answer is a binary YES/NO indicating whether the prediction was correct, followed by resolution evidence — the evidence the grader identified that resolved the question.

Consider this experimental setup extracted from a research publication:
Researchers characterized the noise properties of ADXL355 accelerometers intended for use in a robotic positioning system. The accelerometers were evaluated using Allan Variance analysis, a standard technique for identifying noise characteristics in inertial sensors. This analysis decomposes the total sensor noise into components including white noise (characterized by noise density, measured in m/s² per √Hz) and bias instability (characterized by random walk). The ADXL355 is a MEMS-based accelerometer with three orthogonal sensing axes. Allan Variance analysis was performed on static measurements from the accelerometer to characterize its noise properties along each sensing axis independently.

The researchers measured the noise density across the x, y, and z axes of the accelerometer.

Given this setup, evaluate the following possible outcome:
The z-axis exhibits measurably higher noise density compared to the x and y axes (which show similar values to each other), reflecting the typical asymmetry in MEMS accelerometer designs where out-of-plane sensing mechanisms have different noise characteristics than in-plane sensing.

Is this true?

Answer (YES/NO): YES